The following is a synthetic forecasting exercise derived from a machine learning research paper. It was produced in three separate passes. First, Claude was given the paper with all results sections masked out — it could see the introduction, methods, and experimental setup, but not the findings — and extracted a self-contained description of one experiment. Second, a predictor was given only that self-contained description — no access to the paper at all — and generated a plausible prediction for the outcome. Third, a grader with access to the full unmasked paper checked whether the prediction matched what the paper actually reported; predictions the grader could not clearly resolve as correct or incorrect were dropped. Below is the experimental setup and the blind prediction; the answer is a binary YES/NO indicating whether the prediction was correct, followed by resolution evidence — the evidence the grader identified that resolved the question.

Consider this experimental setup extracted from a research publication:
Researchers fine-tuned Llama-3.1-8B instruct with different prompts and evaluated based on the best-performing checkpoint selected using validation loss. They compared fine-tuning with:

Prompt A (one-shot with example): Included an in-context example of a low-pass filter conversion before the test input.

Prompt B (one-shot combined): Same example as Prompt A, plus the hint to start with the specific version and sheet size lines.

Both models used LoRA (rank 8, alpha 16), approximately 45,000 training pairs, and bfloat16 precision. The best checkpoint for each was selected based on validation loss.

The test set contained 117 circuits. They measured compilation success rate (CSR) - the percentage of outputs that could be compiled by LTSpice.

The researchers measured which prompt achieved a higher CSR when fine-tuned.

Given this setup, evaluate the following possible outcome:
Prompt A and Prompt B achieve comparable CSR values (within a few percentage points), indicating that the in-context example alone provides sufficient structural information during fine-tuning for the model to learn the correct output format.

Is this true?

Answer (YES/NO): NO